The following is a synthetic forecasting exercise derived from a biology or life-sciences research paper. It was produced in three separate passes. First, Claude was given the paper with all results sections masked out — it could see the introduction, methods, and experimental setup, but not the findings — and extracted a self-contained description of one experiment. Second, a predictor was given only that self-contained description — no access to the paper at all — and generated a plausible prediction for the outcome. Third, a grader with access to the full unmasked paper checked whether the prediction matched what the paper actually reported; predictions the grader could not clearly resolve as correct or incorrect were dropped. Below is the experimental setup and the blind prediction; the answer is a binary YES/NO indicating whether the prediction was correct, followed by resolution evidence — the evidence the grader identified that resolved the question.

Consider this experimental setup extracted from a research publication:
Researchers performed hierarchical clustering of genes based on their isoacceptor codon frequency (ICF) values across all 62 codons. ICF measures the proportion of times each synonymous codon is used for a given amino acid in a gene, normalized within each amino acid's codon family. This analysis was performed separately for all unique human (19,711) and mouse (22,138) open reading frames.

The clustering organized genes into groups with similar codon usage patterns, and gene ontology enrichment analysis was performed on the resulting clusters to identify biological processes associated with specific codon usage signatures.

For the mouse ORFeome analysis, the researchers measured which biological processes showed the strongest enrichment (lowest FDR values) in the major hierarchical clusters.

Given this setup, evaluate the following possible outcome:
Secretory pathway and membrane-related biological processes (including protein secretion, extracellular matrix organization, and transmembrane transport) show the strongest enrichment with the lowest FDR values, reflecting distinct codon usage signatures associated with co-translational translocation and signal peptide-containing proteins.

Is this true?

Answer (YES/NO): NO